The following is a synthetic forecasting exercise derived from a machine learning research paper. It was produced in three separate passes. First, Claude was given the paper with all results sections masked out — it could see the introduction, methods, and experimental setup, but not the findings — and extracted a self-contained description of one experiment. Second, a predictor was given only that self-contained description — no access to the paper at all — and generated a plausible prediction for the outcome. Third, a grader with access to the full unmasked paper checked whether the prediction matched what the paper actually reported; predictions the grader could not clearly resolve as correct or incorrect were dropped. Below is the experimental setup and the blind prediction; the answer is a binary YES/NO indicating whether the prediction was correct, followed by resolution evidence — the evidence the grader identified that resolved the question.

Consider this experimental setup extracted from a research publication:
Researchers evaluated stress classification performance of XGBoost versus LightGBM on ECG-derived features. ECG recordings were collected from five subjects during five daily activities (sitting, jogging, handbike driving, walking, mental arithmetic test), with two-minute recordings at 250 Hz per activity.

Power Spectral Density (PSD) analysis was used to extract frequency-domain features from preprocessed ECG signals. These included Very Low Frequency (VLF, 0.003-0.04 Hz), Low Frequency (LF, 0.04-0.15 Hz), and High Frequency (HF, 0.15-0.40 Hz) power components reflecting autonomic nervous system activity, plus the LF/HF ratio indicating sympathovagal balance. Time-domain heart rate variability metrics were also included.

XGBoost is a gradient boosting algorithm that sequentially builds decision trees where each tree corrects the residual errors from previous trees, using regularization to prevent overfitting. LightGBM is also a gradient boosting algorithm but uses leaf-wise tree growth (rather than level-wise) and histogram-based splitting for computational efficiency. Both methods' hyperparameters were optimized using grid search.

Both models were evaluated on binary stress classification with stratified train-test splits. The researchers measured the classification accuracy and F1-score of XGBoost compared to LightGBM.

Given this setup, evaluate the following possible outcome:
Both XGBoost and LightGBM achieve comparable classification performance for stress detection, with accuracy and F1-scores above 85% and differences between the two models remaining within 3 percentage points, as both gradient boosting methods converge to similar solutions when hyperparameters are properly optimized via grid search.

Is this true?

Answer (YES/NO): NO